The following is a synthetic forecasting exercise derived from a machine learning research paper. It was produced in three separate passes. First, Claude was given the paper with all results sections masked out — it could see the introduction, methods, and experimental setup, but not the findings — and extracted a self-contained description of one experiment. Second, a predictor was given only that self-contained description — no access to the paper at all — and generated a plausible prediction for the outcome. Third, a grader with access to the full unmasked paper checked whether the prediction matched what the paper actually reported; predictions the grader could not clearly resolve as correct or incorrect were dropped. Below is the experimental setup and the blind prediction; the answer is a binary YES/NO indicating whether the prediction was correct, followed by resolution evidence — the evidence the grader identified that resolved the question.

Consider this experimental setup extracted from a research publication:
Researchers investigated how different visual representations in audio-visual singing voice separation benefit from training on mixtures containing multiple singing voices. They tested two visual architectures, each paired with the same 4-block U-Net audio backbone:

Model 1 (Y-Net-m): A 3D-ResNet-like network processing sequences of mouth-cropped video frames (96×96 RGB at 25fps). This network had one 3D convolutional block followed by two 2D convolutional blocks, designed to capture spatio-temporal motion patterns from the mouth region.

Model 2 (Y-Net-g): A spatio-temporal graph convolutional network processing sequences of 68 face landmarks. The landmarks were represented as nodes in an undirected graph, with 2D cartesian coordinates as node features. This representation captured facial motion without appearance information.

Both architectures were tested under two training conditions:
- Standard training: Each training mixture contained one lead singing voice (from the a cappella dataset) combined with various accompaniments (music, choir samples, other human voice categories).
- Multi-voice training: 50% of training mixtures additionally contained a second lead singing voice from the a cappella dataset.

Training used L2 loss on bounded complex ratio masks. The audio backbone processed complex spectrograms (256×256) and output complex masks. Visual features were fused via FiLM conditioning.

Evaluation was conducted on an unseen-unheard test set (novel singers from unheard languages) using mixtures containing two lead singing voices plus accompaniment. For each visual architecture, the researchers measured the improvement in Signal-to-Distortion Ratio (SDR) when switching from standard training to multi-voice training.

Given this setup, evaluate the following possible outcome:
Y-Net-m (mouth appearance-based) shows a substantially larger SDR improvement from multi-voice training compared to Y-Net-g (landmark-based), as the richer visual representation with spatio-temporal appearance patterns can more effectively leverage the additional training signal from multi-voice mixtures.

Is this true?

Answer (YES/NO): NO